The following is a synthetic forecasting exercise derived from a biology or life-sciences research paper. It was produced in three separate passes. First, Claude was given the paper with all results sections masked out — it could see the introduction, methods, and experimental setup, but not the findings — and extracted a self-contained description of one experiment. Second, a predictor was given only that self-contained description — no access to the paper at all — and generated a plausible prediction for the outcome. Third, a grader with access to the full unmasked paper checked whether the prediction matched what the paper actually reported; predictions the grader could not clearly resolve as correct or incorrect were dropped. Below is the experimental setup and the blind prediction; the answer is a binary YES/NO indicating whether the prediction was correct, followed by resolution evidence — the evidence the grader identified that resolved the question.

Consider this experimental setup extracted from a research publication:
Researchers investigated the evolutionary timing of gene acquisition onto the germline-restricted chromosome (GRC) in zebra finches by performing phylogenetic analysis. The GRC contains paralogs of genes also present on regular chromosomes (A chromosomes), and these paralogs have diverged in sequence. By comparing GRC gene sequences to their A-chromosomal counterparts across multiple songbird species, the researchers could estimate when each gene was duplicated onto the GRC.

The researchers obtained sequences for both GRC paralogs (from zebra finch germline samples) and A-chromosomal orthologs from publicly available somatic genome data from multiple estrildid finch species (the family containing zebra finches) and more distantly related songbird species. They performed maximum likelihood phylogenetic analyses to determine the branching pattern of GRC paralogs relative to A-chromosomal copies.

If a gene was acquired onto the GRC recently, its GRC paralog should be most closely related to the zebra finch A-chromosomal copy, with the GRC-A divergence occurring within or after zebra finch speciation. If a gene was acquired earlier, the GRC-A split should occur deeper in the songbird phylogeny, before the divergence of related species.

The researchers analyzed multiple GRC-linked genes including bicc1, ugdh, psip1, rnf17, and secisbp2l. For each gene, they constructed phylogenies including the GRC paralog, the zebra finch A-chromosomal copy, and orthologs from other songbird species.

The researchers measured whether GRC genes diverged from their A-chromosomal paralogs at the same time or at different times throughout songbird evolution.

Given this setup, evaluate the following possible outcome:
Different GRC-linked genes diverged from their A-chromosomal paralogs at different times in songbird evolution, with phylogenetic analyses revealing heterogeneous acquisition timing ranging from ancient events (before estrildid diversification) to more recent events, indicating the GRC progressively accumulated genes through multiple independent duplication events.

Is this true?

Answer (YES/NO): YES